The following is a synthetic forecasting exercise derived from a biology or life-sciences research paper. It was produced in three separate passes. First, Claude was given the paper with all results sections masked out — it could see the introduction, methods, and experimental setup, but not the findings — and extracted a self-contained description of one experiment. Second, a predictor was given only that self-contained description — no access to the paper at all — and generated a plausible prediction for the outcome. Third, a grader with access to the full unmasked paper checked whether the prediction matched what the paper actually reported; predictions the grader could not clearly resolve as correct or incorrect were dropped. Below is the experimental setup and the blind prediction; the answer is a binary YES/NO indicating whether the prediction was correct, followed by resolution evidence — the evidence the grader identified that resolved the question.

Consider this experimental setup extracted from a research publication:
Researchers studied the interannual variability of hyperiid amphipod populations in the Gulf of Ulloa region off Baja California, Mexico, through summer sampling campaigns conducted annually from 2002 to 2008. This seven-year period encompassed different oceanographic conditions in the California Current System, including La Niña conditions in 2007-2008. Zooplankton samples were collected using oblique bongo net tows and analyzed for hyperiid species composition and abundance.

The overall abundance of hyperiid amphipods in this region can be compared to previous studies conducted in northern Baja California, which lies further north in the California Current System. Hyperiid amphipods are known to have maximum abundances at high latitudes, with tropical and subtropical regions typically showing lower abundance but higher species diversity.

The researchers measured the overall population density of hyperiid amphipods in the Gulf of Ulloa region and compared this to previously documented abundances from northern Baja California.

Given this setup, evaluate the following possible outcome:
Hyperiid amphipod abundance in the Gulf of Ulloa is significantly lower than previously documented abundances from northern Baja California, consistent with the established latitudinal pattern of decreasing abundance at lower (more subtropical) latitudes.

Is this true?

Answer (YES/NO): YES